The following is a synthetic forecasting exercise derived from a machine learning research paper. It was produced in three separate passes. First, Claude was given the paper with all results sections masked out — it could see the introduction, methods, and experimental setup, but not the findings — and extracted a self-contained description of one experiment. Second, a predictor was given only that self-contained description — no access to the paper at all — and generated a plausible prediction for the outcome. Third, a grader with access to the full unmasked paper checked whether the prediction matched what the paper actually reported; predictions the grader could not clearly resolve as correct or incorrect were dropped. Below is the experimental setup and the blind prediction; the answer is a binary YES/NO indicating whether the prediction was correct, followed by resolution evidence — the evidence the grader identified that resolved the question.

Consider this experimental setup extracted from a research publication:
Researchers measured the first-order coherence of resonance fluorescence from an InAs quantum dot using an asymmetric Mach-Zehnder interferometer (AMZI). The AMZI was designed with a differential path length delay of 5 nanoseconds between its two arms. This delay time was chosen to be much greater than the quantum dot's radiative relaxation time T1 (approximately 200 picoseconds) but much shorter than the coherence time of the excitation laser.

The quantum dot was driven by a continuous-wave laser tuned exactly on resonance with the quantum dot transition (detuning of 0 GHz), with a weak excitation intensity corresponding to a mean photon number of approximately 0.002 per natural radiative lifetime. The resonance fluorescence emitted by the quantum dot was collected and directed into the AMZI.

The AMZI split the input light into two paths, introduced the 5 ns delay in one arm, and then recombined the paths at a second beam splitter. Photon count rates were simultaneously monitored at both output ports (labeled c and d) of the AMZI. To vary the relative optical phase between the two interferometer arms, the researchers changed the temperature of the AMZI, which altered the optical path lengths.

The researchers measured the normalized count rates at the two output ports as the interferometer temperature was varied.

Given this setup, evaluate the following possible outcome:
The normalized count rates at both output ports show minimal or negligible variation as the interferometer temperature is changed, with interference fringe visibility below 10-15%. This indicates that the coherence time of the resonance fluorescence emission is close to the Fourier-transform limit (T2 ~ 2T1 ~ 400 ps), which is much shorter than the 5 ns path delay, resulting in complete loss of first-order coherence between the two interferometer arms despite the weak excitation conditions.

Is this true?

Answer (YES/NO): NO